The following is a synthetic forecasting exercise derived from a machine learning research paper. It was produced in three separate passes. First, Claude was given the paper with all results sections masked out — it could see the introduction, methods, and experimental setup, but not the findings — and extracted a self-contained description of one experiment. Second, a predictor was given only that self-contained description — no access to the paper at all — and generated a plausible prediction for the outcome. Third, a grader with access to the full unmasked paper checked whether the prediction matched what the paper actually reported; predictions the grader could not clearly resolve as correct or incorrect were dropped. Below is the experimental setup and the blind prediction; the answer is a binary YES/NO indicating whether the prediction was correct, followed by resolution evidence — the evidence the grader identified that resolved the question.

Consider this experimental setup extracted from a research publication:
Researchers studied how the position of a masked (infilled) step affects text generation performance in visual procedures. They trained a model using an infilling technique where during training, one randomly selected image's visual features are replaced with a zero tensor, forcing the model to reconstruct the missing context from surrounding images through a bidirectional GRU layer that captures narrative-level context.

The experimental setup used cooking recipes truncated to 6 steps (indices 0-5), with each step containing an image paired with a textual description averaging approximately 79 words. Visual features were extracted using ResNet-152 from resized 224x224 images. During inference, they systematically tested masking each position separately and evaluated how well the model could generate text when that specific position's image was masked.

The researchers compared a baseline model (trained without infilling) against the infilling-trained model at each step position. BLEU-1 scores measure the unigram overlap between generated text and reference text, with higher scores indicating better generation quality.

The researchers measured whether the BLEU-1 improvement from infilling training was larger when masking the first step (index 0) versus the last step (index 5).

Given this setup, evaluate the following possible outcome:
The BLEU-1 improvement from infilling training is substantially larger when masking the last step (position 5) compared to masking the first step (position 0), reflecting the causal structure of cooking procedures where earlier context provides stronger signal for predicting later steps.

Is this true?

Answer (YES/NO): NO